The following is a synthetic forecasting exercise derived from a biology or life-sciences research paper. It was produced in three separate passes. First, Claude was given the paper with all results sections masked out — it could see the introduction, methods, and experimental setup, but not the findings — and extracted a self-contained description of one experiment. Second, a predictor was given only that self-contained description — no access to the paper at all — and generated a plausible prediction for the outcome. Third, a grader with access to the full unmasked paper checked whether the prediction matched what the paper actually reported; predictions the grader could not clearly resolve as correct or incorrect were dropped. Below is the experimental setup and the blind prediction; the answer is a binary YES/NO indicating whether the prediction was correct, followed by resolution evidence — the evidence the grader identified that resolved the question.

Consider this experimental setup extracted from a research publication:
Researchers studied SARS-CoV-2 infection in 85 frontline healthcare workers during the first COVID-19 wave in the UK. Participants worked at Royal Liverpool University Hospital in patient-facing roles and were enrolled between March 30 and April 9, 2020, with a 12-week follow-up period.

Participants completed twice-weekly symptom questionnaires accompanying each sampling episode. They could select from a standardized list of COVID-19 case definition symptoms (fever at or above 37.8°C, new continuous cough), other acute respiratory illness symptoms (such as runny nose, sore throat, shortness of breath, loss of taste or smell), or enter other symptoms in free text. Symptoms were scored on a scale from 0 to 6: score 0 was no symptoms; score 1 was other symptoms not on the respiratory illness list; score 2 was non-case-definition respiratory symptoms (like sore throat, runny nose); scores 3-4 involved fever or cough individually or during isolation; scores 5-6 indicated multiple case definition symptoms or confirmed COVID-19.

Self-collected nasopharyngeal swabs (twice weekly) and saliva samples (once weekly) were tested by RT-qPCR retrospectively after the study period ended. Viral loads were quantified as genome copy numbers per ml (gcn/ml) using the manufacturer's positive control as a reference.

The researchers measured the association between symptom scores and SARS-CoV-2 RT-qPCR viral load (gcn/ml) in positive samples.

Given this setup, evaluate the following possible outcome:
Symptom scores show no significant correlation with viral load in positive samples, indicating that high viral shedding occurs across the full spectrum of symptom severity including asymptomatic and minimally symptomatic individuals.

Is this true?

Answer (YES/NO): YES